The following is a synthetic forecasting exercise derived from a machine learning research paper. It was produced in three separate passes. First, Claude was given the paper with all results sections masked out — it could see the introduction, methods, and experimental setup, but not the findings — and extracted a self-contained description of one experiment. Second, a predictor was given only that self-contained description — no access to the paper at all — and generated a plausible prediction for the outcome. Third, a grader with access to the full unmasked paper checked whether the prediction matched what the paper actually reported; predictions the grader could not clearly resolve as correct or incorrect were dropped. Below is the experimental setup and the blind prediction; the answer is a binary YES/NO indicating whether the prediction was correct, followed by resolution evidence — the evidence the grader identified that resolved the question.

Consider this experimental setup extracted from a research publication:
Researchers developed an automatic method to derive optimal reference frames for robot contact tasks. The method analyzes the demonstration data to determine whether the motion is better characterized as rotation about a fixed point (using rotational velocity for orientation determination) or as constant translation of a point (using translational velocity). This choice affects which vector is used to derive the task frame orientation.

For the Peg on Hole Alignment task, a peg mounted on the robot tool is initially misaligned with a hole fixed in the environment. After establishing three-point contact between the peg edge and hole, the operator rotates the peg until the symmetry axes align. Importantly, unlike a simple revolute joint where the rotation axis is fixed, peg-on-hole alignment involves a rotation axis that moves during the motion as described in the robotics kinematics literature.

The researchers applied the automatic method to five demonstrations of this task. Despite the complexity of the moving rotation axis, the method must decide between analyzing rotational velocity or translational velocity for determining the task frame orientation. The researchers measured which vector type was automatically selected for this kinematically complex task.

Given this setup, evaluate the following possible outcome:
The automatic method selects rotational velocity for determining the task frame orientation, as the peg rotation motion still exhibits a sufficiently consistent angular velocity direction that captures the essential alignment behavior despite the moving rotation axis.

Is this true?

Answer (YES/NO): YES